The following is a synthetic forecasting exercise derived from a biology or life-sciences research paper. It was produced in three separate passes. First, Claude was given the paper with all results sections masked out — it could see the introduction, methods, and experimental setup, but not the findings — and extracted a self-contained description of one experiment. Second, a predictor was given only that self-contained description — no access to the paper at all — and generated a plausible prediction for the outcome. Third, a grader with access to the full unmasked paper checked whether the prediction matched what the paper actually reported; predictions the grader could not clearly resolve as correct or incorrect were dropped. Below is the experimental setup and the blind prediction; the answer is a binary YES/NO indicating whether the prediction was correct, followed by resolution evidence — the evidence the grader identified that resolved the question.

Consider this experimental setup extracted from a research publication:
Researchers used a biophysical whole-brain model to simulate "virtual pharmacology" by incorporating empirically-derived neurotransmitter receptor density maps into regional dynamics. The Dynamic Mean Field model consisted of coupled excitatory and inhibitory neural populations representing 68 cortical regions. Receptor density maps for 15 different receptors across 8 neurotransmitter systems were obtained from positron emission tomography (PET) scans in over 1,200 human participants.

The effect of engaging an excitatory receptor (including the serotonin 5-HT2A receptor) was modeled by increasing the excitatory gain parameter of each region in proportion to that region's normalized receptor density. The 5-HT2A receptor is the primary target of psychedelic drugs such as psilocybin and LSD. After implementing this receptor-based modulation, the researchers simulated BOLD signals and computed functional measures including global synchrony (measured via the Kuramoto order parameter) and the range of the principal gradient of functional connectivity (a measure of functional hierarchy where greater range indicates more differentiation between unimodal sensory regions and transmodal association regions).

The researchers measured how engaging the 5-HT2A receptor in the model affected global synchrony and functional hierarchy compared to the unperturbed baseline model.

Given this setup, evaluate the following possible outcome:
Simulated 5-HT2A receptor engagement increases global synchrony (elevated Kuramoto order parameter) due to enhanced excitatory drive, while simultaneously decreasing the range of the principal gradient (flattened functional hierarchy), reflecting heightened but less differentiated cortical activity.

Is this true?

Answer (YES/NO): NO